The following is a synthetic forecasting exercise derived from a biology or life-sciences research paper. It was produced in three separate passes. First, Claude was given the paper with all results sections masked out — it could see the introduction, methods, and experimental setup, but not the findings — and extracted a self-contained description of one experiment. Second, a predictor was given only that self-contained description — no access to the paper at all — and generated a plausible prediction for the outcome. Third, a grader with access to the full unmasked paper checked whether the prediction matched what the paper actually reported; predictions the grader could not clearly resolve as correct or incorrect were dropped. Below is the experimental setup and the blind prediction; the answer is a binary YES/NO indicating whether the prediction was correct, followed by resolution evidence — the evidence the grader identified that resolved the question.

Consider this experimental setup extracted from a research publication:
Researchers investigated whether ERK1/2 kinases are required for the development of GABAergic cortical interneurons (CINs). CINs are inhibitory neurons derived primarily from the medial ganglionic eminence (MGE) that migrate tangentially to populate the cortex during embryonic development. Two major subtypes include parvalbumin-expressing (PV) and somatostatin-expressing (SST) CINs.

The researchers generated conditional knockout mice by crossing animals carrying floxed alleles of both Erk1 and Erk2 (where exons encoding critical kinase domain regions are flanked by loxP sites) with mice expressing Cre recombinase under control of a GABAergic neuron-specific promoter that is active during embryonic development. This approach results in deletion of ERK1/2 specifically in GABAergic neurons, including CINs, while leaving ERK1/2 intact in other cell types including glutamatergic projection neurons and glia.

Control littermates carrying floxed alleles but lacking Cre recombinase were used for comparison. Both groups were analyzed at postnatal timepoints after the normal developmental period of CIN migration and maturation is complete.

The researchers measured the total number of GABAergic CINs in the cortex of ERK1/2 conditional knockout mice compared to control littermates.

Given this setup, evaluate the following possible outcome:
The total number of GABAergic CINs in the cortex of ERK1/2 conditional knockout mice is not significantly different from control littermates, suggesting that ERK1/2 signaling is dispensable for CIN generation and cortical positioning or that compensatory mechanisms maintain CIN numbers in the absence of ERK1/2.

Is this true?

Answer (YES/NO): YES